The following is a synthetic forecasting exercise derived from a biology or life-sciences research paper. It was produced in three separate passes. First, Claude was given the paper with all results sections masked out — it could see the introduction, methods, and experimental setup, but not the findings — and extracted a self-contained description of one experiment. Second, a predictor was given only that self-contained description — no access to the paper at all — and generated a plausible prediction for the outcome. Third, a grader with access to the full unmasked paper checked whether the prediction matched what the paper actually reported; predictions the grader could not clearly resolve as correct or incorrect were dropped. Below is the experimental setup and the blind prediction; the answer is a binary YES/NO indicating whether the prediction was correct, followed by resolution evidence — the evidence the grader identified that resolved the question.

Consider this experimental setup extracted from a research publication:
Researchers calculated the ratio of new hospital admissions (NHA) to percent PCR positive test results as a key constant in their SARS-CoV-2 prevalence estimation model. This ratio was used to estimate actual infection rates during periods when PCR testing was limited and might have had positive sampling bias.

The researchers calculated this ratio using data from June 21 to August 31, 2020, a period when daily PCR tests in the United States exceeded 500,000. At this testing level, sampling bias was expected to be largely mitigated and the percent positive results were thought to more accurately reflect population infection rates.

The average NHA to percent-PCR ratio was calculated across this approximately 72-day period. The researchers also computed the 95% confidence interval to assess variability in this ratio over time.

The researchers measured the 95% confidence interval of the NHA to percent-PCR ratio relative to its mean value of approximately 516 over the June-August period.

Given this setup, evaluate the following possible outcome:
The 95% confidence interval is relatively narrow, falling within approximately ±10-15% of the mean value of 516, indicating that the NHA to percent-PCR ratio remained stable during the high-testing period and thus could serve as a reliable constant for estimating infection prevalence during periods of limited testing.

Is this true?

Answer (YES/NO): NO